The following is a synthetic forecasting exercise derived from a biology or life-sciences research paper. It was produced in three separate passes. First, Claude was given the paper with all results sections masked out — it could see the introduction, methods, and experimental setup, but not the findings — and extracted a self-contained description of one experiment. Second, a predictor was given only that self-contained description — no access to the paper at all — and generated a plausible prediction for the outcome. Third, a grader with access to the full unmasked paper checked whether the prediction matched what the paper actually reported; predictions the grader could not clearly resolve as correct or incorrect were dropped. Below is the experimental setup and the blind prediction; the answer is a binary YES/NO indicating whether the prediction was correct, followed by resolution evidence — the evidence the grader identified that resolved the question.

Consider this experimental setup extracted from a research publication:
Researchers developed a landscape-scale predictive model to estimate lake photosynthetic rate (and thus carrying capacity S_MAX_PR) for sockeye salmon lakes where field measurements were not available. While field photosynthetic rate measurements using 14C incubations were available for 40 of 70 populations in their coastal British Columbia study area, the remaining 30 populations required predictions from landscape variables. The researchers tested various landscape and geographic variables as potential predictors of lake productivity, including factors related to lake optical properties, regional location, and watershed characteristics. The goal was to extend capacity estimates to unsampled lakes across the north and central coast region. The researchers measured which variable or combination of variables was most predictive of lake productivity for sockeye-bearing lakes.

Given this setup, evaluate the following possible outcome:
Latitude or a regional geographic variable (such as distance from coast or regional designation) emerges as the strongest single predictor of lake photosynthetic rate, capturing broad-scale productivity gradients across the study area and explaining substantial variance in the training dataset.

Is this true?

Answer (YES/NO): NO